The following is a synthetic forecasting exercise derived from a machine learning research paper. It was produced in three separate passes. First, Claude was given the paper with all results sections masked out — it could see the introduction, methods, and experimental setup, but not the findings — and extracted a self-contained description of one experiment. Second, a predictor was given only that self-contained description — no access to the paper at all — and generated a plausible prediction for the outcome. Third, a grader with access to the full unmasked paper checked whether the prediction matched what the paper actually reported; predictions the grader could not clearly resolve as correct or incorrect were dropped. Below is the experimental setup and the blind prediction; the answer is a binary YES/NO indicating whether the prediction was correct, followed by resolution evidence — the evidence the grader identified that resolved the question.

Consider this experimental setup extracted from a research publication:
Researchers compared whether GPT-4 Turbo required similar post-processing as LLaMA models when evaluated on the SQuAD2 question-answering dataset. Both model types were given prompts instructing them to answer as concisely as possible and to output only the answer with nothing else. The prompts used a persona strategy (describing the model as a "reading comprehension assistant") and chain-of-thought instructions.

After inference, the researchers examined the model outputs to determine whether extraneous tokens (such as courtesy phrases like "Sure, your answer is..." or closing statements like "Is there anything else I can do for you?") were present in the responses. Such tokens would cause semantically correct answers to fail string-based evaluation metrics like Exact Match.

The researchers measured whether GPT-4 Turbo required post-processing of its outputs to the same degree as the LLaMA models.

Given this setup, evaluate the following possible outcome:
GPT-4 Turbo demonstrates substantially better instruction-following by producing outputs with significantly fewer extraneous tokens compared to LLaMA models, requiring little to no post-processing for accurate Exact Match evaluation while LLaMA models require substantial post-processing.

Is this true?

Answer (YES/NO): YES